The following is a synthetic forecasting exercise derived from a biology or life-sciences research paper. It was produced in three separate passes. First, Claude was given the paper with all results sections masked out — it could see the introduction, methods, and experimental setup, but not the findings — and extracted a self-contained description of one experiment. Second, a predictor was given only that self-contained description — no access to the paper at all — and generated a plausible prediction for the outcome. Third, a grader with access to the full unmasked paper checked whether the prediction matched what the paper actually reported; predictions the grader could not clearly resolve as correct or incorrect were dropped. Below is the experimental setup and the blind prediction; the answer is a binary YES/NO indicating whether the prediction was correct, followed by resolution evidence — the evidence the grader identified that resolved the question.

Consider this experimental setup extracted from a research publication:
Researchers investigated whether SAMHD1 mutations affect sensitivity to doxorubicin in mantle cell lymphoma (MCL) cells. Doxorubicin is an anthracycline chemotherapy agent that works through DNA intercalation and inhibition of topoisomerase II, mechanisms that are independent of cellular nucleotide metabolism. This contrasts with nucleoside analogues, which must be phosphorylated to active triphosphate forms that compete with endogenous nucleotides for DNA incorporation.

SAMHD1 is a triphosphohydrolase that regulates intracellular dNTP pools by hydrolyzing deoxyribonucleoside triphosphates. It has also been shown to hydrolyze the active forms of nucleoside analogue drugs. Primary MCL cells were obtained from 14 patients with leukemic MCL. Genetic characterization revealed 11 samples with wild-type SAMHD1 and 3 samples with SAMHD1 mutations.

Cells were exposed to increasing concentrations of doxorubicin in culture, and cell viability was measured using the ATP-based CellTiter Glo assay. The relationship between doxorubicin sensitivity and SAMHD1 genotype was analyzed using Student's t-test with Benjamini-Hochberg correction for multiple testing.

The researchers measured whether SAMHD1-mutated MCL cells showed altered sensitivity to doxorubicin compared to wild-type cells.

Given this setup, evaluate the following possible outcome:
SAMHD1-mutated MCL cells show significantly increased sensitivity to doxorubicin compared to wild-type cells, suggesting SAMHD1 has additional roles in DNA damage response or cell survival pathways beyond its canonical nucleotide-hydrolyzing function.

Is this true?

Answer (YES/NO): NO